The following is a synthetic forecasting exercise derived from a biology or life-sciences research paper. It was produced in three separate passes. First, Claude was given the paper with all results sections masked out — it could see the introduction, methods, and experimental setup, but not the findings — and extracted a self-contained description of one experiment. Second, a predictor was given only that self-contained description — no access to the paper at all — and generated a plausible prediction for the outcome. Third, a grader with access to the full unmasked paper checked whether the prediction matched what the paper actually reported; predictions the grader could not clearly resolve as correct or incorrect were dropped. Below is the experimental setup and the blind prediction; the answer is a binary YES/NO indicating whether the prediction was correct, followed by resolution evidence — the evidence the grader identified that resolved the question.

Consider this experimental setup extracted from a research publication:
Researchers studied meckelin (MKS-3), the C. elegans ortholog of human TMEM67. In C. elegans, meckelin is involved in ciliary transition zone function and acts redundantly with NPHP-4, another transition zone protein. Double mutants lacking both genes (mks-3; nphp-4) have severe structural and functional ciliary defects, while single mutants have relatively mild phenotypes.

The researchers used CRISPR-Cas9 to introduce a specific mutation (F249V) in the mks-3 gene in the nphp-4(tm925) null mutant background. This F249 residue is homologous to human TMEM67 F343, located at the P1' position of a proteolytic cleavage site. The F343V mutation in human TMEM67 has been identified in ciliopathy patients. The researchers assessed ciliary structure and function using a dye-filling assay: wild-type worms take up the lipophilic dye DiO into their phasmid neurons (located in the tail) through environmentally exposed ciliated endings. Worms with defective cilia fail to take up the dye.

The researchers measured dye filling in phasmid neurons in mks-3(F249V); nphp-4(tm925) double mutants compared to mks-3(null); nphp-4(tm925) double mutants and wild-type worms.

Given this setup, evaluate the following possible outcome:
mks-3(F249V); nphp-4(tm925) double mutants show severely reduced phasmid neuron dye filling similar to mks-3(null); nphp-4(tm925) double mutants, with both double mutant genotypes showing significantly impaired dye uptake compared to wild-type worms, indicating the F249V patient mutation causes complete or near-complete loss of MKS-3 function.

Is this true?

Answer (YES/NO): YES